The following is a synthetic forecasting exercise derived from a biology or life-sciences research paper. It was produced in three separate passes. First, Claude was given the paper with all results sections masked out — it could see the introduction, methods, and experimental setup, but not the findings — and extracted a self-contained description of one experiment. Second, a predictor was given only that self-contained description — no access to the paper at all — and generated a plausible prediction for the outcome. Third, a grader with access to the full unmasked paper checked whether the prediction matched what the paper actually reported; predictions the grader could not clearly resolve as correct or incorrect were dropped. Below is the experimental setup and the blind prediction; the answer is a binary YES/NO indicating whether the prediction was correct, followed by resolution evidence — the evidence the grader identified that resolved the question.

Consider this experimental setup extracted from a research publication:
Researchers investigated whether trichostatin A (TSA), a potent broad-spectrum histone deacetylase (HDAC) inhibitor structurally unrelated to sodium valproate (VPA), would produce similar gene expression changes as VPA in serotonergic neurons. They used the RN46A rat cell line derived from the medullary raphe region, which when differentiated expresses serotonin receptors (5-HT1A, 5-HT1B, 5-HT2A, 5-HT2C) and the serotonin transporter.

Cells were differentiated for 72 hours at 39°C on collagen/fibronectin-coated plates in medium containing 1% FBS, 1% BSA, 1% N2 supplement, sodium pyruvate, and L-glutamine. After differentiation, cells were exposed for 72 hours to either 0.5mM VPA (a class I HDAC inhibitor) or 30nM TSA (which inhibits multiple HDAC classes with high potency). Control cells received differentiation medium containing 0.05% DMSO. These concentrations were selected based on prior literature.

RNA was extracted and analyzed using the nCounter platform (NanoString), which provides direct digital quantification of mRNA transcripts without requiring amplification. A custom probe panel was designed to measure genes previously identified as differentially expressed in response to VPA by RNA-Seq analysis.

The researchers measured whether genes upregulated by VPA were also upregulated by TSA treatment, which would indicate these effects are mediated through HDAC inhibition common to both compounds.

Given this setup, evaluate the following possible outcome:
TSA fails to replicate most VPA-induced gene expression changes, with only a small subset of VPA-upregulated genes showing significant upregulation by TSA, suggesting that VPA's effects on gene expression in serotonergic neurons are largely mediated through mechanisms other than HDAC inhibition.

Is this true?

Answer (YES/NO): YES